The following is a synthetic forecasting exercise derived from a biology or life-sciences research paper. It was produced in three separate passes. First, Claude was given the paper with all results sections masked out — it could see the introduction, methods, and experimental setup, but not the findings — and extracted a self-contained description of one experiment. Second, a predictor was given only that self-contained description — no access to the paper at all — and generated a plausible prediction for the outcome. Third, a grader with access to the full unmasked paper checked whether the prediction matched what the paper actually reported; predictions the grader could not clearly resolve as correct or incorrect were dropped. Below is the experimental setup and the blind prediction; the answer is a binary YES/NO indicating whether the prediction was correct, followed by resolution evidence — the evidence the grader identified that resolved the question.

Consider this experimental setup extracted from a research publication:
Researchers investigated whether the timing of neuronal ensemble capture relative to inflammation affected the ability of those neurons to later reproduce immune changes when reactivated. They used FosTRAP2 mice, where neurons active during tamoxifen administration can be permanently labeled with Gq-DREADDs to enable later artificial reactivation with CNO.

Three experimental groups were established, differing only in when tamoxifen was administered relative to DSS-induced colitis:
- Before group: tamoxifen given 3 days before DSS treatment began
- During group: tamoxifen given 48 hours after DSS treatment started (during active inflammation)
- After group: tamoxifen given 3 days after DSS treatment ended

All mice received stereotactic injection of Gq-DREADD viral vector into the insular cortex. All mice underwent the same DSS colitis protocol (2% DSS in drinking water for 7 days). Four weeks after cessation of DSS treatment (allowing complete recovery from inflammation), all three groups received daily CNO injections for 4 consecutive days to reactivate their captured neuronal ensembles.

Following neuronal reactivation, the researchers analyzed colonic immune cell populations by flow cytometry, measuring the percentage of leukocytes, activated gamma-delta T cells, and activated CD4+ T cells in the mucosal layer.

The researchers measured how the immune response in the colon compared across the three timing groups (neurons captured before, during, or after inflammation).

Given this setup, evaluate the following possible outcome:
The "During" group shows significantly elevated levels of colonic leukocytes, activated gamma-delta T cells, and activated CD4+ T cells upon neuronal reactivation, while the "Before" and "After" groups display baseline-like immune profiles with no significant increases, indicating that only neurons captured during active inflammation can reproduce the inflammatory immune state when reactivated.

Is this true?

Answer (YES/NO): YES